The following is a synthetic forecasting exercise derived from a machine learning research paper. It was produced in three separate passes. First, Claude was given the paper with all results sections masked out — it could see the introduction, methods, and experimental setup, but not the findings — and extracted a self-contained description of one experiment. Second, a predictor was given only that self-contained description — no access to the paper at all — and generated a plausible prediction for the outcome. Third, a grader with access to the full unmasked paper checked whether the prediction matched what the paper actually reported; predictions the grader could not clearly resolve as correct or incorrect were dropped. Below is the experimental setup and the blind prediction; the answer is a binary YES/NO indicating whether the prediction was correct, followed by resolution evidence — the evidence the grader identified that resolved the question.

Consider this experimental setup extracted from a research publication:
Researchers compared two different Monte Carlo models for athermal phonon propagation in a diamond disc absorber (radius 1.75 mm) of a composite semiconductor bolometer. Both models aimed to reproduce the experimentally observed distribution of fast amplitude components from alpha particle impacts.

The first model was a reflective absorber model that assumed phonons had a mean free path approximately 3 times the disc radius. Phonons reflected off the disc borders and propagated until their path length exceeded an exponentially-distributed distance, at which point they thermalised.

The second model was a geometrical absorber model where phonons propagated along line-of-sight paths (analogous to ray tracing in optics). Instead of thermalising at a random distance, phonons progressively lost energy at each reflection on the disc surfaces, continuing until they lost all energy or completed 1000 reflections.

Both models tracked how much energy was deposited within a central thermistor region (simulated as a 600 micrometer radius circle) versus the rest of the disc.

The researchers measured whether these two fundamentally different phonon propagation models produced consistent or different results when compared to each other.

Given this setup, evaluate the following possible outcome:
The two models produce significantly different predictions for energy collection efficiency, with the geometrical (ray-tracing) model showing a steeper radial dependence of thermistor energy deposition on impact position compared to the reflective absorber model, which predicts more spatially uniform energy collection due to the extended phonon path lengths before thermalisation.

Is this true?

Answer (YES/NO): NO